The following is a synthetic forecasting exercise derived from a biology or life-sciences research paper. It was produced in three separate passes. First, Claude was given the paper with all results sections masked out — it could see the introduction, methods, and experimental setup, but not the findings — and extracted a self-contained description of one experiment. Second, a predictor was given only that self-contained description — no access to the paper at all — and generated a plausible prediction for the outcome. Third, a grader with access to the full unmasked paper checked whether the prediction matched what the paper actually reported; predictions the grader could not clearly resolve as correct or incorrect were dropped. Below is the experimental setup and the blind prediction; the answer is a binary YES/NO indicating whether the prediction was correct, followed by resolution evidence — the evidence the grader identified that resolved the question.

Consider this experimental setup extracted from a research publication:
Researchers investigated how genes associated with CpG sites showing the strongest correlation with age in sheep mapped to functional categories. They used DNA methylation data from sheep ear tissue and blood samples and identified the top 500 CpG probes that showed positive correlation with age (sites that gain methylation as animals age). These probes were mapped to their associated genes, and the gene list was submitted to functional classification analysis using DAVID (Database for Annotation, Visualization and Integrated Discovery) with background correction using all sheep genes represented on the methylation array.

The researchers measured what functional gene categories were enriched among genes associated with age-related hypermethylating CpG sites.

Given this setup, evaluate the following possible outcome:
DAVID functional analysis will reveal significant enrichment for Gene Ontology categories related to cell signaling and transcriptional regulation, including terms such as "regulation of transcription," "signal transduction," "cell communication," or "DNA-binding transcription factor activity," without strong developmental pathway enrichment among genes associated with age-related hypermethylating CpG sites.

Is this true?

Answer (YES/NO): NO